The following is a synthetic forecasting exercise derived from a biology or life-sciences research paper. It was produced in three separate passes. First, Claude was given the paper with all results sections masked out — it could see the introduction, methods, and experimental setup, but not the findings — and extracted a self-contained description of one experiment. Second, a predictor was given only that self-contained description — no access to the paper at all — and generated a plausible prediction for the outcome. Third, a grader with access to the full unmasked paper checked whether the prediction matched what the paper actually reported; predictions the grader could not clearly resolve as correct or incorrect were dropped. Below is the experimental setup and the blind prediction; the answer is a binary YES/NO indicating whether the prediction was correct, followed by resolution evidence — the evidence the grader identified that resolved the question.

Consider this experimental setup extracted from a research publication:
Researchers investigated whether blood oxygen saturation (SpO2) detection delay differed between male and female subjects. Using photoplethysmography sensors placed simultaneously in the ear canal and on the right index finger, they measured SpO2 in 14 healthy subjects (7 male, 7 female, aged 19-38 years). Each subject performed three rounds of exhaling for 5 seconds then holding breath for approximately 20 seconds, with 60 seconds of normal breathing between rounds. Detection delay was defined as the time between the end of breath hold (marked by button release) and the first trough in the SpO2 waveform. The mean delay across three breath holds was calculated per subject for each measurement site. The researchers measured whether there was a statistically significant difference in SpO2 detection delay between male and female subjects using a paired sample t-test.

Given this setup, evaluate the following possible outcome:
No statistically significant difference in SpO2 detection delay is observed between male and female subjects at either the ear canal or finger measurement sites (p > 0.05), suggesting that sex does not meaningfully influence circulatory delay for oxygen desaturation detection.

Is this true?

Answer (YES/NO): NO